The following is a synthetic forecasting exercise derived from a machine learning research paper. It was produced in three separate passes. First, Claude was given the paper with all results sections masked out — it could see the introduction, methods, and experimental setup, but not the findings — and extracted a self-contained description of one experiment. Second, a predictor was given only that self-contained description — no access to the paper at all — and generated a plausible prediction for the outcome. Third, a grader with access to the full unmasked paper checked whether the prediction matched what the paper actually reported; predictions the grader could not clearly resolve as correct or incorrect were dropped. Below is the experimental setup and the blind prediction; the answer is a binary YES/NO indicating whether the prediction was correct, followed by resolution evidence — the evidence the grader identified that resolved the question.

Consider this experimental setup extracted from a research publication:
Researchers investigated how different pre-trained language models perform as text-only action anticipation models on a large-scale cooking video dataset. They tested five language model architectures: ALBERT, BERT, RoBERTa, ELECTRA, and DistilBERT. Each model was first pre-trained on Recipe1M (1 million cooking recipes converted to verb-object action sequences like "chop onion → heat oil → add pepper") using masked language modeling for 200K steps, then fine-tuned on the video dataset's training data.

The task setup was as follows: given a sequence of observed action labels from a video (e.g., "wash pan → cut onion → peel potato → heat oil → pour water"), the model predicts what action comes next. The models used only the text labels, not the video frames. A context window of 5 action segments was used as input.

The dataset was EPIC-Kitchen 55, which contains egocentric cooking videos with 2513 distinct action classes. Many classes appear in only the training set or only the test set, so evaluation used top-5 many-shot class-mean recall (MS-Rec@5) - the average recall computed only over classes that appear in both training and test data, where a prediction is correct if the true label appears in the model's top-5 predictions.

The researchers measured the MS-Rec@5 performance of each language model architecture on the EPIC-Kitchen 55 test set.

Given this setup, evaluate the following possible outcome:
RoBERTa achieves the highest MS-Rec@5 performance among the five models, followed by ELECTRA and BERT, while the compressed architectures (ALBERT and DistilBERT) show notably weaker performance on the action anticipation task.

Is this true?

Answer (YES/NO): NO